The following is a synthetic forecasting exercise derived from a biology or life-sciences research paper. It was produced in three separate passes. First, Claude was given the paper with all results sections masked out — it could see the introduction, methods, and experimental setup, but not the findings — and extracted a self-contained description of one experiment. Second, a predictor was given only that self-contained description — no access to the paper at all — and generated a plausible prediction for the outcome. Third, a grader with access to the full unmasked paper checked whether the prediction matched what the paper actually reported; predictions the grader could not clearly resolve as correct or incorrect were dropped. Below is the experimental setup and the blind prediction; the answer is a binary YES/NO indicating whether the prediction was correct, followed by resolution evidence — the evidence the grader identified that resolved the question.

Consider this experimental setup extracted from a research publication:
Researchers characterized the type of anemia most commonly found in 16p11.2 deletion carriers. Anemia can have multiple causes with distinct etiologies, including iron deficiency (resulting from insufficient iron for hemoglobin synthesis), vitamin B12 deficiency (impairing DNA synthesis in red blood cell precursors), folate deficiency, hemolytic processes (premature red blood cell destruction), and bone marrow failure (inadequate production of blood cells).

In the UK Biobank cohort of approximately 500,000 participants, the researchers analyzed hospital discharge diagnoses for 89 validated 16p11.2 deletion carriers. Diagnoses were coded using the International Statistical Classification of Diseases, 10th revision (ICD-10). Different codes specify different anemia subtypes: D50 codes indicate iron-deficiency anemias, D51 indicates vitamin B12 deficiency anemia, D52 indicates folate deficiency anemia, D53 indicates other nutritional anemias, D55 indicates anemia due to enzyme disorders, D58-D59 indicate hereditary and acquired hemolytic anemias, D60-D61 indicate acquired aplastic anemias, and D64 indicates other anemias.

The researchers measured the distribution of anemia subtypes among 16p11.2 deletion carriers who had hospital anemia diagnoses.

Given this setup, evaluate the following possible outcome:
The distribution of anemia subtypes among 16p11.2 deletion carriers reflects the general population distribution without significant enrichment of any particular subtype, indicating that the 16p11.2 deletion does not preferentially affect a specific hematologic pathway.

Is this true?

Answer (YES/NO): NO